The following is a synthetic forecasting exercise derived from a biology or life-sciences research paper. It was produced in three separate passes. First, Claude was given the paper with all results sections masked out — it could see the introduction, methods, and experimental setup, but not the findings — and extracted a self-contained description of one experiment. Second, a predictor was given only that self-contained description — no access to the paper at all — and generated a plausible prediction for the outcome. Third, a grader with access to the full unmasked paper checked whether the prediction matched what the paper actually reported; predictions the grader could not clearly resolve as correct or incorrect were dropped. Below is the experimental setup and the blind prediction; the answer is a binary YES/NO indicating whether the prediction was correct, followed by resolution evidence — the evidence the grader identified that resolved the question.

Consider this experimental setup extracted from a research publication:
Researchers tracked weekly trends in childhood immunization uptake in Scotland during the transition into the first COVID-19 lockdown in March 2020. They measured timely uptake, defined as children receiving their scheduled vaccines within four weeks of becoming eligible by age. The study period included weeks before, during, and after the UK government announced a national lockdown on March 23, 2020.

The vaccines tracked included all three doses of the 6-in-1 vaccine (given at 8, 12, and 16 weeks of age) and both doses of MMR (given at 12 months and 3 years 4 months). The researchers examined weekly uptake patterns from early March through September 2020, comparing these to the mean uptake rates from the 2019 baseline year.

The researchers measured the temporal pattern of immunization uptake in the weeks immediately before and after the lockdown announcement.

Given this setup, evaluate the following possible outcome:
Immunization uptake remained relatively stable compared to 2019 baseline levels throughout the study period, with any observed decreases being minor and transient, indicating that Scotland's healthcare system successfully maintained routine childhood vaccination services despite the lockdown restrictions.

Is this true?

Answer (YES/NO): NO